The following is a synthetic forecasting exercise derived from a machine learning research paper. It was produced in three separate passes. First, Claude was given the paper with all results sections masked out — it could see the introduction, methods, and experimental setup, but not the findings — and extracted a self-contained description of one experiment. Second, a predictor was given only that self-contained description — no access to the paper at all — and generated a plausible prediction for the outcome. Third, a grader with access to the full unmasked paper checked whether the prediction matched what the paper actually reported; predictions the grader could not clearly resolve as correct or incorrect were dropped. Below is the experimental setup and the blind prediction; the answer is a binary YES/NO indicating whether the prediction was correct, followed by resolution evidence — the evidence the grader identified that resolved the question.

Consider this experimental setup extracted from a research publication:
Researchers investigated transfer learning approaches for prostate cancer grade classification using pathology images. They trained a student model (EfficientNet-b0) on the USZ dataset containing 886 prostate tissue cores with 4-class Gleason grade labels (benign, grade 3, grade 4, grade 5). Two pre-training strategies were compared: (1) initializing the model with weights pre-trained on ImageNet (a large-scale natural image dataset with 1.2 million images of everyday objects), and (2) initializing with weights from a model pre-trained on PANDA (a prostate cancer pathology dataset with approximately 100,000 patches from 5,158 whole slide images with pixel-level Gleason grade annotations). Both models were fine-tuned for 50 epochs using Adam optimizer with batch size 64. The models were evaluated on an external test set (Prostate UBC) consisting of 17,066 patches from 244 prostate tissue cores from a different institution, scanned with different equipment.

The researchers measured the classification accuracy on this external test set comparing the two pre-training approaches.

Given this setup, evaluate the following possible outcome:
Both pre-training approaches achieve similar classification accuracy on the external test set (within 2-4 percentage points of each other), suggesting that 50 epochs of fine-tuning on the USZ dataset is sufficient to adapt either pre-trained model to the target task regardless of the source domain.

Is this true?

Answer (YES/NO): YES